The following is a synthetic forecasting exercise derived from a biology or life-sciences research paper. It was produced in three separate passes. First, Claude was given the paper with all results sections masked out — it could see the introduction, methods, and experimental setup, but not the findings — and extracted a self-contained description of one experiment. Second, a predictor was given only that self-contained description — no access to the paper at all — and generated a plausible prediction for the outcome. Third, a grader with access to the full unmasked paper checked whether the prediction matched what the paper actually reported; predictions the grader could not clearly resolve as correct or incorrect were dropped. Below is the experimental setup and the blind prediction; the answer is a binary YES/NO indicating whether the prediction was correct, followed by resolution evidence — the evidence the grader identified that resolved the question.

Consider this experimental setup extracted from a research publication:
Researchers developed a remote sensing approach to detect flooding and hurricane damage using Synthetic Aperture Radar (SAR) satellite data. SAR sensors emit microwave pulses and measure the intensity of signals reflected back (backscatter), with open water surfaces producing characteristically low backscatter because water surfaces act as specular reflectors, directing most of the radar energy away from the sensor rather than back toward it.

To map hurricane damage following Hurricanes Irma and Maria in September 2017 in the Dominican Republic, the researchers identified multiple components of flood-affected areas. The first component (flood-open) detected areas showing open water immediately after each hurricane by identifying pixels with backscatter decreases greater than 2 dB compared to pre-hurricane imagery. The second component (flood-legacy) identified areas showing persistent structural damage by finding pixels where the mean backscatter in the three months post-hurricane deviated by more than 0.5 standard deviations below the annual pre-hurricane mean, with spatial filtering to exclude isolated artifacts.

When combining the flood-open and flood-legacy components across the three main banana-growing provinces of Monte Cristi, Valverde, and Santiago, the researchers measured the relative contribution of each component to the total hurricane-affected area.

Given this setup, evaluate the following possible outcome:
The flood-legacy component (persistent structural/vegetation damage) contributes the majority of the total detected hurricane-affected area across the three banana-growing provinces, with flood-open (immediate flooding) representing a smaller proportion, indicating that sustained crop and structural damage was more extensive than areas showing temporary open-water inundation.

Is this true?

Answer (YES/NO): YES